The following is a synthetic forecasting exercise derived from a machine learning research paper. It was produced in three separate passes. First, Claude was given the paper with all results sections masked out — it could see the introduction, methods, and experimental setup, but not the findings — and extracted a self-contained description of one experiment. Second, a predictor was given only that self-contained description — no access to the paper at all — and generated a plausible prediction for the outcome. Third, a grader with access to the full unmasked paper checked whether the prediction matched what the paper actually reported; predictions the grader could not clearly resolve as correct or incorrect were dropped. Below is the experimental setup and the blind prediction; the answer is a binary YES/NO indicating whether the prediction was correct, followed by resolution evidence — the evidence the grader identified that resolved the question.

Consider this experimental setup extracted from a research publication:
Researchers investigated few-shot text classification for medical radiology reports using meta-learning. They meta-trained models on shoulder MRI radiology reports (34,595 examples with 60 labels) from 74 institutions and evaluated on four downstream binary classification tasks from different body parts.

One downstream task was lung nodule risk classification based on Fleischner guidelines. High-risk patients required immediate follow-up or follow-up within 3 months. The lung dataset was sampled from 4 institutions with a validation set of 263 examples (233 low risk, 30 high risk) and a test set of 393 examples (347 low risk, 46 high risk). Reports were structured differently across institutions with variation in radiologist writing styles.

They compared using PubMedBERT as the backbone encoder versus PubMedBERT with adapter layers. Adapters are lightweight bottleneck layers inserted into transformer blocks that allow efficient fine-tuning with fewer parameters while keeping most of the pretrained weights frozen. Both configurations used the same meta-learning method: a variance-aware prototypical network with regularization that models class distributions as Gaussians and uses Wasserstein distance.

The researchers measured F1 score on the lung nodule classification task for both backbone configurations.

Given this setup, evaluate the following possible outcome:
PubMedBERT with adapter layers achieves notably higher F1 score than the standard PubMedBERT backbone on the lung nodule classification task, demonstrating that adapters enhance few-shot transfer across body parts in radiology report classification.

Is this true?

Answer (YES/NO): NO